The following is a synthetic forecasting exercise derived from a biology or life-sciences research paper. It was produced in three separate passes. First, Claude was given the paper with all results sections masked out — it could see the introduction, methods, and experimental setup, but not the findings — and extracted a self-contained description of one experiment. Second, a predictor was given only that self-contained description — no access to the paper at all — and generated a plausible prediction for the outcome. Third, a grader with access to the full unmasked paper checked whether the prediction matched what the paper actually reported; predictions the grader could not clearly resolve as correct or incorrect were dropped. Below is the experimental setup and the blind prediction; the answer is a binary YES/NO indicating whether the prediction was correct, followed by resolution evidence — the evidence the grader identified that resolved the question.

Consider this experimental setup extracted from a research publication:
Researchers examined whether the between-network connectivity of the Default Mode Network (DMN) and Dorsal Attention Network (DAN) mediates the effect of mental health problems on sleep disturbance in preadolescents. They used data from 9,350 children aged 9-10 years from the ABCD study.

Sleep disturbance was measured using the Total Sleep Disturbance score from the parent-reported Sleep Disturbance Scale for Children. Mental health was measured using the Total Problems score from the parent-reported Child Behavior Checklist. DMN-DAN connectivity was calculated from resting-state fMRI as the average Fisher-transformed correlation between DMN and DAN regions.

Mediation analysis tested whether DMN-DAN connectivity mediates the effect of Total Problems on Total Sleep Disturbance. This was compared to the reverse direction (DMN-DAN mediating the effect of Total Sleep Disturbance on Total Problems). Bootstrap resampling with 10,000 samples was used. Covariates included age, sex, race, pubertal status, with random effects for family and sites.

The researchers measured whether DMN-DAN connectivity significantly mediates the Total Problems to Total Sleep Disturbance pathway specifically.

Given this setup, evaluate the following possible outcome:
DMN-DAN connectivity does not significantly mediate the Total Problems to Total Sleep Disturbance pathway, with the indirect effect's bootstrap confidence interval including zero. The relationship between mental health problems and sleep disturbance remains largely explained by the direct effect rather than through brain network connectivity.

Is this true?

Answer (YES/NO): NO